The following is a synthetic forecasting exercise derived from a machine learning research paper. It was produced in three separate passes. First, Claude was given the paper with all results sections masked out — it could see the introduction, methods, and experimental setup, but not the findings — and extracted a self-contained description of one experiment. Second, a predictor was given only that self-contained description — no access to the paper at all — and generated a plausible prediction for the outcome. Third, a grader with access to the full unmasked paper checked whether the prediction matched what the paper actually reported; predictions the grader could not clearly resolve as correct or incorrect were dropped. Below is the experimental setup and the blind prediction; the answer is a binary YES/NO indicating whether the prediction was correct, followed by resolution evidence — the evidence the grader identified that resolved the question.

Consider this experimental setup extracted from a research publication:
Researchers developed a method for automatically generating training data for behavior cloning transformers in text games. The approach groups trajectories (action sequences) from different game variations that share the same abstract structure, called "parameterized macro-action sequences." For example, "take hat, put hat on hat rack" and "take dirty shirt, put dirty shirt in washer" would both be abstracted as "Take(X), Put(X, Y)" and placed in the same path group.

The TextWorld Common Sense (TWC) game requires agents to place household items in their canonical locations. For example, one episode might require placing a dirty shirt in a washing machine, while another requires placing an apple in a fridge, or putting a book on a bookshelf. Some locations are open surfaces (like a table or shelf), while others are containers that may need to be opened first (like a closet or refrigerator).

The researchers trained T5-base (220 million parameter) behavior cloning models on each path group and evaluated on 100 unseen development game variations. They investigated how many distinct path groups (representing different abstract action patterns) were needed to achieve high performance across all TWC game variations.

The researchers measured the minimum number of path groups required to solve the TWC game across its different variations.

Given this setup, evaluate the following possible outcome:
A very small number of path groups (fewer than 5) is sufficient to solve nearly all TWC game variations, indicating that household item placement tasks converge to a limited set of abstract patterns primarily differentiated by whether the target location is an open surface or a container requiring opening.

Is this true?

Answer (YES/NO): YES